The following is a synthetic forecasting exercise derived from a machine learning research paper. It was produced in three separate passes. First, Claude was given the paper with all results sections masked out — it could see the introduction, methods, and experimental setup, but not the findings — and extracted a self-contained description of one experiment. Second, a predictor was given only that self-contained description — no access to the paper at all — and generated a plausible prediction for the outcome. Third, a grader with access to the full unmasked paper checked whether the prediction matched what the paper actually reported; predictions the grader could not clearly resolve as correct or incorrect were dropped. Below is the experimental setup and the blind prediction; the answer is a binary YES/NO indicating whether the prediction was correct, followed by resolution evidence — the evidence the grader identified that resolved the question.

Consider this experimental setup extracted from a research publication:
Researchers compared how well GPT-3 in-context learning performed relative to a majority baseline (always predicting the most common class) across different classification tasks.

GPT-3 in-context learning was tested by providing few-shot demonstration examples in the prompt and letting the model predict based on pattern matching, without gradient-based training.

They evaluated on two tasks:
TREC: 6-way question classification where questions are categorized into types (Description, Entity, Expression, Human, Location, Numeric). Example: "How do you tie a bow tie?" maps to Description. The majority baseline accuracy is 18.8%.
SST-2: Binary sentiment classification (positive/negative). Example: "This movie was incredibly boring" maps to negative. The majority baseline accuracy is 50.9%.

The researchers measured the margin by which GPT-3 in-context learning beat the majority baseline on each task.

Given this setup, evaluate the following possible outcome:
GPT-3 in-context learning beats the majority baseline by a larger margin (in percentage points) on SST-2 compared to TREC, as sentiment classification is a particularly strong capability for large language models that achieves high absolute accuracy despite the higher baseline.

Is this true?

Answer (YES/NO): YES